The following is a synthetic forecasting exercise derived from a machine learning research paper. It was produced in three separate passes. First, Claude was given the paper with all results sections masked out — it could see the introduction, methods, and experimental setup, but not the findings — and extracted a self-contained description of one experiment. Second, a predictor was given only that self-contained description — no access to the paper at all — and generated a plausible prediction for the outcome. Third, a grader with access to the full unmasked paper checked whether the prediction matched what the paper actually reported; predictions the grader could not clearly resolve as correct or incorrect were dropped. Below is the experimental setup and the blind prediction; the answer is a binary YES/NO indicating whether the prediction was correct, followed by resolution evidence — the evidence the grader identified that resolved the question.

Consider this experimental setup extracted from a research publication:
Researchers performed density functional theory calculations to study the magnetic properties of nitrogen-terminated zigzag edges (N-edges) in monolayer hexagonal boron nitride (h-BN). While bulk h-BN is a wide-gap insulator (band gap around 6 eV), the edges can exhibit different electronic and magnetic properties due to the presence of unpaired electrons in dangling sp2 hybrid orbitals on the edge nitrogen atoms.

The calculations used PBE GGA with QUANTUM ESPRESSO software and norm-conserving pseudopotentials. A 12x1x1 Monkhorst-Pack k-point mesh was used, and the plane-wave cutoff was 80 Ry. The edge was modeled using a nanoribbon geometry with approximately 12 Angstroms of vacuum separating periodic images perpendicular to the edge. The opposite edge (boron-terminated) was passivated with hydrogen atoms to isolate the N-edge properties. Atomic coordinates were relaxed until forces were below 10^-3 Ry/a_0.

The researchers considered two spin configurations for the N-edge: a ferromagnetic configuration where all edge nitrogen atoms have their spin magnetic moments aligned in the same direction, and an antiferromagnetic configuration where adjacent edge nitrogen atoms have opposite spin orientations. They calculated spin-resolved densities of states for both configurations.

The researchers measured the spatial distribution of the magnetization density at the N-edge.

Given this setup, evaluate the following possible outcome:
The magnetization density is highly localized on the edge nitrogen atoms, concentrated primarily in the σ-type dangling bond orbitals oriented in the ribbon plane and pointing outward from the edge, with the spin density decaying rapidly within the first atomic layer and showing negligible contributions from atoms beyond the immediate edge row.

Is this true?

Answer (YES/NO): YES